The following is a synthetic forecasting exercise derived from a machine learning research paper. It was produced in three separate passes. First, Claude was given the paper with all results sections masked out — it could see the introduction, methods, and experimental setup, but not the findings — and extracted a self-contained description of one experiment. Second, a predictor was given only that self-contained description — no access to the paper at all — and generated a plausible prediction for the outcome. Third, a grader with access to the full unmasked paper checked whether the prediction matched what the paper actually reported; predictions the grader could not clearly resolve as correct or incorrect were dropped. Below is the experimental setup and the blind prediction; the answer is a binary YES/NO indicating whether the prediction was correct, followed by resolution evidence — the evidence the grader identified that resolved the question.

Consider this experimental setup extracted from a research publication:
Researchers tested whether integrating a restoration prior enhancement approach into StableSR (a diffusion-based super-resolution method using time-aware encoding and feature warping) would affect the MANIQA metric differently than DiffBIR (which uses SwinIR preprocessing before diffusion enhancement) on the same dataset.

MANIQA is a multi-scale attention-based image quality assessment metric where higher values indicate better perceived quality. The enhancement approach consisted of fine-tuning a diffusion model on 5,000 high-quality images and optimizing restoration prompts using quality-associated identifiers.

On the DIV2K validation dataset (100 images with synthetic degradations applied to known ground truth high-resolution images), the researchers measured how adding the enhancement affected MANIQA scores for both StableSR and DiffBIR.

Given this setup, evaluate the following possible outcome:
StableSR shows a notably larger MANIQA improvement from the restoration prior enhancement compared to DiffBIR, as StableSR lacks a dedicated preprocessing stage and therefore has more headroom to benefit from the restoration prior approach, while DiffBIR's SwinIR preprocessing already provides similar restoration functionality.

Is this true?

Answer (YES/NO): NO